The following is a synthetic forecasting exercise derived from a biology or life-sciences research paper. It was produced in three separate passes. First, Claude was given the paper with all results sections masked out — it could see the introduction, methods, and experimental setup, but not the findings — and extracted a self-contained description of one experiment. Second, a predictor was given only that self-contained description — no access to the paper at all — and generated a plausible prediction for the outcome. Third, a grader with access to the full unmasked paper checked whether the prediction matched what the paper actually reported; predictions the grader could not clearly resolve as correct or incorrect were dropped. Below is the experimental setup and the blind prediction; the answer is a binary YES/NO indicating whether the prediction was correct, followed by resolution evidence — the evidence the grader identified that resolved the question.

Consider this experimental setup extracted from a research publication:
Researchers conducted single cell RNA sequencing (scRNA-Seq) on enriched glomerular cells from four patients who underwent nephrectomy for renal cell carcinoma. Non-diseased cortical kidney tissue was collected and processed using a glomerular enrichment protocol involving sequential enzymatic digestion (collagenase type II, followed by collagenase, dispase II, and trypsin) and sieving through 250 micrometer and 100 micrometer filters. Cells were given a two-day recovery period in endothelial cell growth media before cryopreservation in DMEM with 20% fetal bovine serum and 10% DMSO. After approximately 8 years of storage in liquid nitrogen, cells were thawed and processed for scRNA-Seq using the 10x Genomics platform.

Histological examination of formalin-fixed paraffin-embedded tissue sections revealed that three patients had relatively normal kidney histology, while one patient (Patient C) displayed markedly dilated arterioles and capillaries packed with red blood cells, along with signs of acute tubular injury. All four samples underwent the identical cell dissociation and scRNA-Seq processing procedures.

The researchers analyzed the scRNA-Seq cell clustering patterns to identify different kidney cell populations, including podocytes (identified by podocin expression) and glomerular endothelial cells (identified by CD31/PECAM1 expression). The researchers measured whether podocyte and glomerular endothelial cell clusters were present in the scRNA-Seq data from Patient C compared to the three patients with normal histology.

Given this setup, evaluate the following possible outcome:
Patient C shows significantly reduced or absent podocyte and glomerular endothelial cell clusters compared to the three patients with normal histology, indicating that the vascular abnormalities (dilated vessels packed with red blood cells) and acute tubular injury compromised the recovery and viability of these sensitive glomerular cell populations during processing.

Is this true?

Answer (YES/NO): YES